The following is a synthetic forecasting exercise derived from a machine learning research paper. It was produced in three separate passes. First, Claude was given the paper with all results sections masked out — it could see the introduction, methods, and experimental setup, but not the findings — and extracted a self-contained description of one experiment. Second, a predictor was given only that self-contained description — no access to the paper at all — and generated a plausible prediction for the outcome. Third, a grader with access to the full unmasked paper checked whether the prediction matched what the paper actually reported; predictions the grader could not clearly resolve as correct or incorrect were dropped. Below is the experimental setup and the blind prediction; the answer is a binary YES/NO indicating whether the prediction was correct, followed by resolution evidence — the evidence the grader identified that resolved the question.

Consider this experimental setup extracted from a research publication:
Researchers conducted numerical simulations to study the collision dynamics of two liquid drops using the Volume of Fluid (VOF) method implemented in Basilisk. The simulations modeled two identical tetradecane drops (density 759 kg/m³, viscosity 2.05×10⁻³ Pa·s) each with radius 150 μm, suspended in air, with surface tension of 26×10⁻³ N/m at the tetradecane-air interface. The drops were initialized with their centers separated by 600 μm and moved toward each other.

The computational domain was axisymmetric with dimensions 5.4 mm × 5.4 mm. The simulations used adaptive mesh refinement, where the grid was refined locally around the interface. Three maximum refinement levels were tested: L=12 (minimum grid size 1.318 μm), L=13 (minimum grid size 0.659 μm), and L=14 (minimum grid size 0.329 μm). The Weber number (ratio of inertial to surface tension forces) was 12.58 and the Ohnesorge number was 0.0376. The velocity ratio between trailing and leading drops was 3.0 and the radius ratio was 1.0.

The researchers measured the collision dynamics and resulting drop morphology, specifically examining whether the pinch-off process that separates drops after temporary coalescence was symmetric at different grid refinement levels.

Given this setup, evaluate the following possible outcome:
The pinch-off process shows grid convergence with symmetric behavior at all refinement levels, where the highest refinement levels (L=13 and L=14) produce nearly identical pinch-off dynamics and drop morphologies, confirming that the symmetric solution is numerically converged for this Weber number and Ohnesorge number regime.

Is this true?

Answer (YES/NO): NO